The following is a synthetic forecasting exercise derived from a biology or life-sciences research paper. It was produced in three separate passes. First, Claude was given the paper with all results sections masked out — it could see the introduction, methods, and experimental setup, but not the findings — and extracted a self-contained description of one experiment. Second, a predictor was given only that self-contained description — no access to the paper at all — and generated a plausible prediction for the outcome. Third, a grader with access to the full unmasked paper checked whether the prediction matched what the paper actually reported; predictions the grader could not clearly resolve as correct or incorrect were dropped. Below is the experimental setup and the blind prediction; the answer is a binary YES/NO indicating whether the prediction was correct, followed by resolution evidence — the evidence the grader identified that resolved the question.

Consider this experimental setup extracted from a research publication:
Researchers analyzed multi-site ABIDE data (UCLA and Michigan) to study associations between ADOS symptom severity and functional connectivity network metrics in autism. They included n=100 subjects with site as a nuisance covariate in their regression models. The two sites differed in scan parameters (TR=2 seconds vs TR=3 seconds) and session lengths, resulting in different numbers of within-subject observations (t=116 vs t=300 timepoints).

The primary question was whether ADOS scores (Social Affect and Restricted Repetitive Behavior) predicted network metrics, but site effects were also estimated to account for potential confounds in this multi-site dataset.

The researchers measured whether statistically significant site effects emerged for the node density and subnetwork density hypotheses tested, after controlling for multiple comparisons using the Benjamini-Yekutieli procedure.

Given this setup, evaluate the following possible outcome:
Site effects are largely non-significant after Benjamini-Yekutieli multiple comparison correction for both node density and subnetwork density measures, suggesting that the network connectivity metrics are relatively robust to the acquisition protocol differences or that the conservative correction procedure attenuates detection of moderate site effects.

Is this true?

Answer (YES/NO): YES